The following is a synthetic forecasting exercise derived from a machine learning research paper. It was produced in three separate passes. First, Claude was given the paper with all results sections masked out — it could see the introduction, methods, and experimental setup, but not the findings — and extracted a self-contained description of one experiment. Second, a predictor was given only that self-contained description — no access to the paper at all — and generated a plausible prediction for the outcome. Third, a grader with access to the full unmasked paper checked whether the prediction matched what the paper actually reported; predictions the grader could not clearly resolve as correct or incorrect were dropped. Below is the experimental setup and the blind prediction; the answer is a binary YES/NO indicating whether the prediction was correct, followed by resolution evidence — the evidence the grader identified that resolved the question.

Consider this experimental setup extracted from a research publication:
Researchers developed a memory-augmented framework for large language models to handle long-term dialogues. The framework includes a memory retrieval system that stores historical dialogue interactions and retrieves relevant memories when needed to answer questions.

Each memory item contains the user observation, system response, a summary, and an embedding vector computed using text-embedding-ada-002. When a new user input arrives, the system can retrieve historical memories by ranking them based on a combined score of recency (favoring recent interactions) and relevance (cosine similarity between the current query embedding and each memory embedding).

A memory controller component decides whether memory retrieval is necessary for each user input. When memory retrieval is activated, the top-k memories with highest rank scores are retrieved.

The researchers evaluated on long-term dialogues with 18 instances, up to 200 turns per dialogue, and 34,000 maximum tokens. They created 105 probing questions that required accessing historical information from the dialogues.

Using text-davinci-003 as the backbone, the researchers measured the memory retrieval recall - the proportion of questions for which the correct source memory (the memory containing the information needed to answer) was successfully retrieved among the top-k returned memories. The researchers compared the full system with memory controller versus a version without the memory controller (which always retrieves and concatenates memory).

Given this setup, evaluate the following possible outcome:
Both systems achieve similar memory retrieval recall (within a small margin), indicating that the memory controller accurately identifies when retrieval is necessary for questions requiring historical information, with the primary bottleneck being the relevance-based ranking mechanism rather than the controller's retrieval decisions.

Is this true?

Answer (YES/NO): YES